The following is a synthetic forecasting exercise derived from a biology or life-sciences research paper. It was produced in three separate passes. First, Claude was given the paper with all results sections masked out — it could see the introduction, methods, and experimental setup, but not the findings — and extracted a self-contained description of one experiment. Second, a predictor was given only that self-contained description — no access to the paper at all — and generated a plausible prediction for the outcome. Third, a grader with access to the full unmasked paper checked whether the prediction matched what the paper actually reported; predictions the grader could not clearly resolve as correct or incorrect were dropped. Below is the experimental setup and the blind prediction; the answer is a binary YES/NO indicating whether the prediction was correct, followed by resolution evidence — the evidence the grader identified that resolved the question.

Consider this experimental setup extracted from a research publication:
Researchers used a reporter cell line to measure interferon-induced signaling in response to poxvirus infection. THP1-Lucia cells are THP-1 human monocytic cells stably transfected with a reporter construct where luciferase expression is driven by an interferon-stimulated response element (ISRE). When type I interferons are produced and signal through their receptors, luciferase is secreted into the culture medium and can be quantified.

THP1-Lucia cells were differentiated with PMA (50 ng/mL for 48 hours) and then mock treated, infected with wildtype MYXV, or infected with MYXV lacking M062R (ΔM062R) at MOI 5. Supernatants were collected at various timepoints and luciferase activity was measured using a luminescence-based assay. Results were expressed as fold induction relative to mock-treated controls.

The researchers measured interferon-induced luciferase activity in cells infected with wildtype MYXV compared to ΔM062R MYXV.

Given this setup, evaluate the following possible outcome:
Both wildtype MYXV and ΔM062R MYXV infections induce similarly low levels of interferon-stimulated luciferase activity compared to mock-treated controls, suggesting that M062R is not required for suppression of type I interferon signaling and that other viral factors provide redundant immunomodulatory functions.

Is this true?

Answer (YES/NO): NO